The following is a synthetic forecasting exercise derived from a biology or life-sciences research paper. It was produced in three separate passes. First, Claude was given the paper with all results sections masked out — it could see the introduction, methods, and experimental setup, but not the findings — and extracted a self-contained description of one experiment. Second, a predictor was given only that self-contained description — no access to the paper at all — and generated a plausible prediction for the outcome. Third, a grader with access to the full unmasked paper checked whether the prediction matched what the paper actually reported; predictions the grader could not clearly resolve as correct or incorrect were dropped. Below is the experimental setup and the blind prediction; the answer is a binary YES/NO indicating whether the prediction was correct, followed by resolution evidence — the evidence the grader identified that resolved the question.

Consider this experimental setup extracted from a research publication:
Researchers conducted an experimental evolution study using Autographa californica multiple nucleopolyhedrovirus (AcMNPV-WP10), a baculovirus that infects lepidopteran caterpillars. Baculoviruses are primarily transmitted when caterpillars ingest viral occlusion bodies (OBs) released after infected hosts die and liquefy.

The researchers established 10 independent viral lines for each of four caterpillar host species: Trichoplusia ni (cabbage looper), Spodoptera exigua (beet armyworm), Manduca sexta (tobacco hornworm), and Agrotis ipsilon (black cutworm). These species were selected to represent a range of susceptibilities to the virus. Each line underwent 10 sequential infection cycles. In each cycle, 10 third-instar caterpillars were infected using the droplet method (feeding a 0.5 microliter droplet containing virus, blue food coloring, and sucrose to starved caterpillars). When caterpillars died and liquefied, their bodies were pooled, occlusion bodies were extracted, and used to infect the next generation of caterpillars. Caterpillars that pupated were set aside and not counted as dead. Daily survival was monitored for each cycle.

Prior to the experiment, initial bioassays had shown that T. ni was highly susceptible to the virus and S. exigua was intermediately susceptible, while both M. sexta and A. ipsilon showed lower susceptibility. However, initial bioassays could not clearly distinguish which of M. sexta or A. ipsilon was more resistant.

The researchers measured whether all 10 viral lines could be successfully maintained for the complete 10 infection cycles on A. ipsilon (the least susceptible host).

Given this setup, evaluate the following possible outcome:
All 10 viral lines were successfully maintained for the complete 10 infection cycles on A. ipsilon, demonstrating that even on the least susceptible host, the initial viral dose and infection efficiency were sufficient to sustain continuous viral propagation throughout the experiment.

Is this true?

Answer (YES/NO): NO